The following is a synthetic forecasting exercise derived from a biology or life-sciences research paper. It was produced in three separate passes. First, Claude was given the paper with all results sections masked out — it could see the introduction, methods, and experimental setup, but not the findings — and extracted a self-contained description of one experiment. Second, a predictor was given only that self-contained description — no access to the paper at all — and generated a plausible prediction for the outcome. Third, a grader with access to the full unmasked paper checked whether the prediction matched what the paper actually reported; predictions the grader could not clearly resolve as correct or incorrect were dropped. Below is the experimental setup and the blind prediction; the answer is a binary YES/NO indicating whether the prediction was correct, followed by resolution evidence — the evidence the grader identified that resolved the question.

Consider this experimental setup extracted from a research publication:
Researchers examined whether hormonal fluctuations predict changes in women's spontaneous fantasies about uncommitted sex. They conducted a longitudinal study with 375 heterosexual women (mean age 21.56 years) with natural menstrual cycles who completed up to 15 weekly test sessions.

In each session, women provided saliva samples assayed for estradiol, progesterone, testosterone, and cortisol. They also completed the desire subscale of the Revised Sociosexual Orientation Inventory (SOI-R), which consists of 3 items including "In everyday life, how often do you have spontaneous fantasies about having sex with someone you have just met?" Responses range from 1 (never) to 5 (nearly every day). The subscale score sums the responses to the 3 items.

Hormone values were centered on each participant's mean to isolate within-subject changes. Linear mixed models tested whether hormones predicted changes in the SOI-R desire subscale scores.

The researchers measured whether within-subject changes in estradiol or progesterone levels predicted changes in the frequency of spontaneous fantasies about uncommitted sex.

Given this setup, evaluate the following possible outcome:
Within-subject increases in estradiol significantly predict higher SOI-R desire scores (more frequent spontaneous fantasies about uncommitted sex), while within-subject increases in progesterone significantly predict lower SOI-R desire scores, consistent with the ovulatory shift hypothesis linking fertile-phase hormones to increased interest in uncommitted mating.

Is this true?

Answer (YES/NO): NO